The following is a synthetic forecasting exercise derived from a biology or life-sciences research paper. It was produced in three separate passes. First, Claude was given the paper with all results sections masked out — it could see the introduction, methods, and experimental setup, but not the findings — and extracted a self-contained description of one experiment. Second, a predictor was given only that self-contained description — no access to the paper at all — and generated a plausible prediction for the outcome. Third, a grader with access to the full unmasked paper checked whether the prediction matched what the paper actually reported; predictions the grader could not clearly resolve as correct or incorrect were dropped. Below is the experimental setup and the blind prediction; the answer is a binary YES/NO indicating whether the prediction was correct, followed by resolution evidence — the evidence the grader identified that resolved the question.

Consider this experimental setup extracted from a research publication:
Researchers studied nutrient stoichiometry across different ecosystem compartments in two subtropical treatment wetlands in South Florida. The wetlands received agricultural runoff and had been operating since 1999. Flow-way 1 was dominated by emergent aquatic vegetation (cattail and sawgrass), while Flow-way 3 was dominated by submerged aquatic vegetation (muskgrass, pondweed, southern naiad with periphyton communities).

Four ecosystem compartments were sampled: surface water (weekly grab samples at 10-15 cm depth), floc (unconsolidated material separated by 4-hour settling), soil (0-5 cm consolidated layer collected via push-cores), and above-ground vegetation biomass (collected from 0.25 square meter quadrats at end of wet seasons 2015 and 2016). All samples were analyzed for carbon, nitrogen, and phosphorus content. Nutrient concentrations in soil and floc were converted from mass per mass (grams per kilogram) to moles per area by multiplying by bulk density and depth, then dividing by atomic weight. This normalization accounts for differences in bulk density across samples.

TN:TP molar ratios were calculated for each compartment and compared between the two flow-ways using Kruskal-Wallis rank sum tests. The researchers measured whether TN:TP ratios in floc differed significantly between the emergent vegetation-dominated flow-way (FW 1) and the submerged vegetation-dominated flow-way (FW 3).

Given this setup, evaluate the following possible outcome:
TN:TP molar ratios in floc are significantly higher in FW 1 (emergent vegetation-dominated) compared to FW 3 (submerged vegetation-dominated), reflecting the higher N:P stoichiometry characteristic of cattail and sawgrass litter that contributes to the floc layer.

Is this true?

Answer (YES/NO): NO